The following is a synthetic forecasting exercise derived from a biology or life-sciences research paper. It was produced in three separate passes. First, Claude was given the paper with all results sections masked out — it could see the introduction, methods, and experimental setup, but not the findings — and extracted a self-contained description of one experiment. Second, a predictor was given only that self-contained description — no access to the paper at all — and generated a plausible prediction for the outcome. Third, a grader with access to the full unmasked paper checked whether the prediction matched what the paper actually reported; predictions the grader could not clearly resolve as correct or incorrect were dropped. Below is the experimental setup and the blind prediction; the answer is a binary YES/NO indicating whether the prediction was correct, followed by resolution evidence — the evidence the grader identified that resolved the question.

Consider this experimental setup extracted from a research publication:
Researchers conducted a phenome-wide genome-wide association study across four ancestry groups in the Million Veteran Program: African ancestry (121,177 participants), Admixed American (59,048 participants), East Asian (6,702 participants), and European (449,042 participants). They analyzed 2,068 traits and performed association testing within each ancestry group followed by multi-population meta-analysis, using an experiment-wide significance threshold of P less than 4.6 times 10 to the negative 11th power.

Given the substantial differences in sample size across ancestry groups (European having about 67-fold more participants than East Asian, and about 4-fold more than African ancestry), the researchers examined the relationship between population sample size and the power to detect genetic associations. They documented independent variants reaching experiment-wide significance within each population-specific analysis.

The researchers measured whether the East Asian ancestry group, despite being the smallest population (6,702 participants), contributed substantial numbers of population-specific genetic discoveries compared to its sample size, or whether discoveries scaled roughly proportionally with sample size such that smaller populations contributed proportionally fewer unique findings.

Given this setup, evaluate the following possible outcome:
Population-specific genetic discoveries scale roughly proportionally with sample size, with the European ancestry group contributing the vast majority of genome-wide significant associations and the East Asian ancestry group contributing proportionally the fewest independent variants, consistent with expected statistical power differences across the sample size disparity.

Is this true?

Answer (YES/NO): YES